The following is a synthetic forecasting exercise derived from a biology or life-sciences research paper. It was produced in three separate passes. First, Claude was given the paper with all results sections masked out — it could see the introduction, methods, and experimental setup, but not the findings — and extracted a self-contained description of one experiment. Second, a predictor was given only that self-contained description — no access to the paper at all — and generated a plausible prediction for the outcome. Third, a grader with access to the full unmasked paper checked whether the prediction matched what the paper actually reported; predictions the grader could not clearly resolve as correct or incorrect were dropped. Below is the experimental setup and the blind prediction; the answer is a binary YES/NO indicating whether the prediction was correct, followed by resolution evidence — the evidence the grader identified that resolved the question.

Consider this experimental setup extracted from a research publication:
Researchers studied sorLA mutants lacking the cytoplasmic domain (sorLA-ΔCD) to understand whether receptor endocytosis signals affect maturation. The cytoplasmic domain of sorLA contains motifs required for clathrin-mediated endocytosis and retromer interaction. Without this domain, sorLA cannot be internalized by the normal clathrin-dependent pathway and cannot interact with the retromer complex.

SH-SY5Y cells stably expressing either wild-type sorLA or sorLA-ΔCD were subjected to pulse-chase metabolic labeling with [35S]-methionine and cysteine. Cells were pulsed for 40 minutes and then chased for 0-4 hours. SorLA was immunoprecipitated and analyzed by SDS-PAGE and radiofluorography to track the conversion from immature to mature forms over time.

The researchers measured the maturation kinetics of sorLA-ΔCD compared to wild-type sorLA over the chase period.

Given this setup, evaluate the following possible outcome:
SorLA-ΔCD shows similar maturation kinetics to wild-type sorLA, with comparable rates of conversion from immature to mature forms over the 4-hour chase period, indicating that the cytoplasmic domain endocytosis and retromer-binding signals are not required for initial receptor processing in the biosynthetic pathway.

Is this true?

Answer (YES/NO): NO